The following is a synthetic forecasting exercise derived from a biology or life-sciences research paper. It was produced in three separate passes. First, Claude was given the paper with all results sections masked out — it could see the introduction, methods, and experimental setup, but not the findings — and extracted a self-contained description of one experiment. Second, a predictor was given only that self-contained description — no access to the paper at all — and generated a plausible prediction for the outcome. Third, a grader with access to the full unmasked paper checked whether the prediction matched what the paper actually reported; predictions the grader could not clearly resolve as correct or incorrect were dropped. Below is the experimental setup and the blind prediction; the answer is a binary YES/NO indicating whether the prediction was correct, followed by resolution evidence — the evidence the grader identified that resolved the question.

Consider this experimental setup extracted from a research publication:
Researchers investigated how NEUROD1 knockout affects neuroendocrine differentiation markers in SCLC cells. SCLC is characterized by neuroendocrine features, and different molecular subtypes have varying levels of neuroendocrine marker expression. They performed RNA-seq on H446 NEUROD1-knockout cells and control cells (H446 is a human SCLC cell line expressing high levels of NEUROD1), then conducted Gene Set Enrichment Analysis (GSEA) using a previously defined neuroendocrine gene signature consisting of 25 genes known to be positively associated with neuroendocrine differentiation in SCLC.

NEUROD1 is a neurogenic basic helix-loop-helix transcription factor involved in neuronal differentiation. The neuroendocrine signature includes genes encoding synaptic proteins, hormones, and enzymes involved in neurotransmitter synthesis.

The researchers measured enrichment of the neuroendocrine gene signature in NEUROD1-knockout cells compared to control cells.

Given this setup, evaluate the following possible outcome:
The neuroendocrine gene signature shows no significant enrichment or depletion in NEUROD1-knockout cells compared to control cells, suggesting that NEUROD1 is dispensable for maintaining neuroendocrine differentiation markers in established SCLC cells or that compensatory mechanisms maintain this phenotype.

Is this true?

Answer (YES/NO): NO